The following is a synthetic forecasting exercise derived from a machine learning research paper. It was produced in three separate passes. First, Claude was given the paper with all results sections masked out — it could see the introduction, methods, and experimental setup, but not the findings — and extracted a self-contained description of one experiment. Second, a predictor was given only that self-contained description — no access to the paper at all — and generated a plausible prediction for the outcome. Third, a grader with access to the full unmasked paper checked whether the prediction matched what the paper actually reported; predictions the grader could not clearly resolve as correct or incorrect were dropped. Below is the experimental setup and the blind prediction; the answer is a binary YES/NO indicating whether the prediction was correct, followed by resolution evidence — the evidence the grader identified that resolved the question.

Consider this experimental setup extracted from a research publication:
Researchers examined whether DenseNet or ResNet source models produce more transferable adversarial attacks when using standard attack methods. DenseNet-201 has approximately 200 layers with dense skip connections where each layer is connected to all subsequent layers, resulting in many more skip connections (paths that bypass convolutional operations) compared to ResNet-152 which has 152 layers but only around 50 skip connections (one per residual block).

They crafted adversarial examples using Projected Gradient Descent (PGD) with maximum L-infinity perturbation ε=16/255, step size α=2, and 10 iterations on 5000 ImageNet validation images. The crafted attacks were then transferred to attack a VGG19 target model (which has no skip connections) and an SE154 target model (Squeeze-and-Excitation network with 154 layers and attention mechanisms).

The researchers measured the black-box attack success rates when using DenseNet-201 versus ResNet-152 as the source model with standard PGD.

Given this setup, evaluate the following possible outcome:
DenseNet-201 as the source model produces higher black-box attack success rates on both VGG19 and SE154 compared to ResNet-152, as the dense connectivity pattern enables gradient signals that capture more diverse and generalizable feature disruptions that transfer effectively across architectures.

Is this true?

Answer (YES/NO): YES